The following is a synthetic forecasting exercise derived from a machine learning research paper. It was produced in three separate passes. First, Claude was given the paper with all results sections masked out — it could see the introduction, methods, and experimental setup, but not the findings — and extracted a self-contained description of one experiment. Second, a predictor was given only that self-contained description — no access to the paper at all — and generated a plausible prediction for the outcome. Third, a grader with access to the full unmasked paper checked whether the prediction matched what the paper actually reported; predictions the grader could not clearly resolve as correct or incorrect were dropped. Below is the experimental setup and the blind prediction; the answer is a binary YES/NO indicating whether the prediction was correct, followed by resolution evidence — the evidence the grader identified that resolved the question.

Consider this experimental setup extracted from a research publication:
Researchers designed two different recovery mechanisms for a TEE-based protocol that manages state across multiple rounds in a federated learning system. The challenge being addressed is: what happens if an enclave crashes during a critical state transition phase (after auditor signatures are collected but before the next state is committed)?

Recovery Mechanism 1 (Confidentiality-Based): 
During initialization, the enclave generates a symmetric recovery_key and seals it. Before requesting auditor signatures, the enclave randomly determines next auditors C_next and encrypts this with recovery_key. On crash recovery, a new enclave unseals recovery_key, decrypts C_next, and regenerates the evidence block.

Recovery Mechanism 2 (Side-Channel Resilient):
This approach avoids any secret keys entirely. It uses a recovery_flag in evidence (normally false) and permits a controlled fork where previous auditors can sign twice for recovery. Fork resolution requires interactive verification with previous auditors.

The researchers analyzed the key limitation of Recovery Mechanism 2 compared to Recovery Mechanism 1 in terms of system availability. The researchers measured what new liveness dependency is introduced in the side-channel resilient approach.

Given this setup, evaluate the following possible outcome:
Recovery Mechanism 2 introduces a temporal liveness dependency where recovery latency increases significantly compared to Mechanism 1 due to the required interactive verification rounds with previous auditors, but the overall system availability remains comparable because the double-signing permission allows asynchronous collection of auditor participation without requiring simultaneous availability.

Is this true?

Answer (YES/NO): NO